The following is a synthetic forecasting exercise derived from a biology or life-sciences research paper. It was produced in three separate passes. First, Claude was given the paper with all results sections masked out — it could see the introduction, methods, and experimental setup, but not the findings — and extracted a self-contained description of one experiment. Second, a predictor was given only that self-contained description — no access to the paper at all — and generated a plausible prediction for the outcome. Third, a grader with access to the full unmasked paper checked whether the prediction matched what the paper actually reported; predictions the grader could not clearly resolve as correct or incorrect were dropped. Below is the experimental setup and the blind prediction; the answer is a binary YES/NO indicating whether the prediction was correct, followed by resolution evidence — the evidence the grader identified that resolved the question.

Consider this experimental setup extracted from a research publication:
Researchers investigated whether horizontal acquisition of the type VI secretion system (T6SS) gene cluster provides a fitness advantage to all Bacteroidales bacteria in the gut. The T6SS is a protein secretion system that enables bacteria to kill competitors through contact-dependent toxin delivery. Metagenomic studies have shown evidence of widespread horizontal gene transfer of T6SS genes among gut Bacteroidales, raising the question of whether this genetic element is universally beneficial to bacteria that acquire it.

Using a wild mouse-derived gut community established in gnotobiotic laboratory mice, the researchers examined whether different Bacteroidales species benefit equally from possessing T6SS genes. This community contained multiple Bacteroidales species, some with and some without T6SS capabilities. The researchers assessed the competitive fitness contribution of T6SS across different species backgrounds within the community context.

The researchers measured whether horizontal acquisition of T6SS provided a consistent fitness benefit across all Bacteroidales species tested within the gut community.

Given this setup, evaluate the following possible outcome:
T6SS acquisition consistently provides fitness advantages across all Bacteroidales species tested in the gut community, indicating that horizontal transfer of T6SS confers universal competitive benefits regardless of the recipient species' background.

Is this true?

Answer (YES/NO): NO